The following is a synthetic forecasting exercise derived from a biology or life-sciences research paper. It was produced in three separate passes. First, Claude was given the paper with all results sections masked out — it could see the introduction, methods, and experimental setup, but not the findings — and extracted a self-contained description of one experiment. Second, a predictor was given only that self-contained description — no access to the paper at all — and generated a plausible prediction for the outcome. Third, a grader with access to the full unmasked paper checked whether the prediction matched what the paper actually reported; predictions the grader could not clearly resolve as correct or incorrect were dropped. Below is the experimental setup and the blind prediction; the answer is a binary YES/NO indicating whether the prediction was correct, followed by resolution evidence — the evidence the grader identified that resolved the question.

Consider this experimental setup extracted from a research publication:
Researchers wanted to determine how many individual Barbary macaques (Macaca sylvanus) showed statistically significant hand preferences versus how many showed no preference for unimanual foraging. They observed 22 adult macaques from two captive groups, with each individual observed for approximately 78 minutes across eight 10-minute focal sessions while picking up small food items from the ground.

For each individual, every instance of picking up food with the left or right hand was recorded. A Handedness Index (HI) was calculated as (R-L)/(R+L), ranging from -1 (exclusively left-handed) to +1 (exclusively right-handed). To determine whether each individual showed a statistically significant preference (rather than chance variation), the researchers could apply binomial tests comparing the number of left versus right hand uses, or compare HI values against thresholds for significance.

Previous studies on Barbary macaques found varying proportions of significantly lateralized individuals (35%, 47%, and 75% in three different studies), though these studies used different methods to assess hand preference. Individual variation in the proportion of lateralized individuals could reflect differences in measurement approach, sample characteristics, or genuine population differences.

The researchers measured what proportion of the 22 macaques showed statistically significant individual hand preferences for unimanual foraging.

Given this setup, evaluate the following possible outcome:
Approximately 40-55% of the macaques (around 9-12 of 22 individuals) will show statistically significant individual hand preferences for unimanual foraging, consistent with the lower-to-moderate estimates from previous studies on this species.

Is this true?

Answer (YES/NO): NO